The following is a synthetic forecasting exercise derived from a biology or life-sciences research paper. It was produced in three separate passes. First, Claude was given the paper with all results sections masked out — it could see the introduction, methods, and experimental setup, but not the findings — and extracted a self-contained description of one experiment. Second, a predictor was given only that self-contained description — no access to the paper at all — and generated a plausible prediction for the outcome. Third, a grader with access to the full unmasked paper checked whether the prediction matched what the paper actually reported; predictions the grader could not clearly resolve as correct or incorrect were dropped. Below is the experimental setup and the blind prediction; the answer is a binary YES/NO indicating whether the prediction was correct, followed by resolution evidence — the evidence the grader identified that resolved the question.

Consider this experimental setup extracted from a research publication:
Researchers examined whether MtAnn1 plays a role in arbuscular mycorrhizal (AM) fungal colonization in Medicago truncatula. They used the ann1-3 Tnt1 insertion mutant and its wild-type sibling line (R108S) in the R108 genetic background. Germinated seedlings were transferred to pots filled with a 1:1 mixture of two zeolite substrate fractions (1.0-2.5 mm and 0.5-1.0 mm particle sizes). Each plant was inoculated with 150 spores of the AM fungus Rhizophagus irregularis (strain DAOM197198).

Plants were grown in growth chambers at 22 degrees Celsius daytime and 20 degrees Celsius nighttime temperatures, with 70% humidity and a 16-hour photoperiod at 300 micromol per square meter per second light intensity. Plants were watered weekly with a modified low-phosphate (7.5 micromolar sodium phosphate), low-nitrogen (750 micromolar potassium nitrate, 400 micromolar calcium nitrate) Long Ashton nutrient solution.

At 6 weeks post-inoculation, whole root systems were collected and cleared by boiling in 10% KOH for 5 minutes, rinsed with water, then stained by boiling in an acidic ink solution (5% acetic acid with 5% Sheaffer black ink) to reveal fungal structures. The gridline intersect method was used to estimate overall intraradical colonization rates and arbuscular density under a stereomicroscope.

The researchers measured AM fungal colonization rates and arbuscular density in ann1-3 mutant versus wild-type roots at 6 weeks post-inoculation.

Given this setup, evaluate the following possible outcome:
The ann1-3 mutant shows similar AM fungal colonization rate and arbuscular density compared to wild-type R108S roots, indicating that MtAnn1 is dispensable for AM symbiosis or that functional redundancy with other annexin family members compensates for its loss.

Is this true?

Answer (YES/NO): NO